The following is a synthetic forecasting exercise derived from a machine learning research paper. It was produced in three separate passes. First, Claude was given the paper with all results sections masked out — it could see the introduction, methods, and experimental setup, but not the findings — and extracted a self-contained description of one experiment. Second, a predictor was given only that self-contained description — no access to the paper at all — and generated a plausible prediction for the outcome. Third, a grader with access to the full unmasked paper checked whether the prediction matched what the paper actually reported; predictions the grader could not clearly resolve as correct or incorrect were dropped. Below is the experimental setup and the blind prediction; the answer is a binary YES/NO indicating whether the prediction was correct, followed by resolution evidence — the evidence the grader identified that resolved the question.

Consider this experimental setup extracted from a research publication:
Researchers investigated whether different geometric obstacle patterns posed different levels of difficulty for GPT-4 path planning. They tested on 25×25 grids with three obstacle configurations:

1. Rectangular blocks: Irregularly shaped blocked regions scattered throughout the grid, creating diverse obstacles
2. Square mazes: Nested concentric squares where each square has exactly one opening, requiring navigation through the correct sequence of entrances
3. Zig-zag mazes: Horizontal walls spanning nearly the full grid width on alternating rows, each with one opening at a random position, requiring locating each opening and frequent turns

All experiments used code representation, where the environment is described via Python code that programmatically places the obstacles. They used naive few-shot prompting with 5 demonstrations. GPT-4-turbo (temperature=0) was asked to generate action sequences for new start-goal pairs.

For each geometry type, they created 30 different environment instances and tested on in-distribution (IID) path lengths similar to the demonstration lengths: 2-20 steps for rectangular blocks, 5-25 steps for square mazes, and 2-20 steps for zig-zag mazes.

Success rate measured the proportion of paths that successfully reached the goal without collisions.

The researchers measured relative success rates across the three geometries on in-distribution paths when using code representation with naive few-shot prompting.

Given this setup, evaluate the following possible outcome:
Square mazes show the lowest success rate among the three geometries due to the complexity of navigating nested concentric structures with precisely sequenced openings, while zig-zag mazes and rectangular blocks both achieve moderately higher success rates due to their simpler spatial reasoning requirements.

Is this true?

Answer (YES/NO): NO